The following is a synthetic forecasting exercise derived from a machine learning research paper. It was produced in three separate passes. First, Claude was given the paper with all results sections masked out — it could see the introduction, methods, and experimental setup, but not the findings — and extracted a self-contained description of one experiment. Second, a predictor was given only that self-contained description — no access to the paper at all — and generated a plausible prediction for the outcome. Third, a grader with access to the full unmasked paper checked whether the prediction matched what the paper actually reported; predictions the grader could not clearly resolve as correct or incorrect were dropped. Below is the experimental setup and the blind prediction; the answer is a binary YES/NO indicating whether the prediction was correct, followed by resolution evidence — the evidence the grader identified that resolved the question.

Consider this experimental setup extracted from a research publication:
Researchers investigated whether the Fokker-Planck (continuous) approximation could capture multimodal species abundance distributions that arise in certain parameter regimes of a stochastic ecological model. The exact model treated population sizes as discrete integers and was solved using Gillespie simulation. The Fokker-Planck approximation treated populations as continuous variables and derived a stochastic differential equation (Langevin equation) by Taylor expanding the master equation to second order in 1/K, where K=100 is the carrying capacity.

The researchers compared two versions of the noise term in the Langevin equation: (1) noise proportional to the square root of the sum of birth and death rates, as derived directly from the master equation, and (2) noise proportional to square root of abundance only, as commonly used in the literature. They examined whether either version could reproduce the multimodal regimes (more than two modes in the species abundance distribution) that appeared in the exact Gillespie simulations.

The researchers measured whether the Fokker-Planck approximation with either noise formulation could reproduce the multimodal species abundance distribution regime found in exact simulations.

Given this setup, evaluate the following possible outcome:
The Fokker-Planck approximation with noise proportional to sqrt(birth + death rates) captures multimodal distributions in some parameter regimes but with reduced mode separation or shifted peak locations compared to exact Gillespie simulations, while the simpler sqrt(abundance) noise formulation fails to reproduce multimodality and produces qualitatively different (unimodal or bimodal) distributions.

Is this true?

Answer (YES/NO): NO